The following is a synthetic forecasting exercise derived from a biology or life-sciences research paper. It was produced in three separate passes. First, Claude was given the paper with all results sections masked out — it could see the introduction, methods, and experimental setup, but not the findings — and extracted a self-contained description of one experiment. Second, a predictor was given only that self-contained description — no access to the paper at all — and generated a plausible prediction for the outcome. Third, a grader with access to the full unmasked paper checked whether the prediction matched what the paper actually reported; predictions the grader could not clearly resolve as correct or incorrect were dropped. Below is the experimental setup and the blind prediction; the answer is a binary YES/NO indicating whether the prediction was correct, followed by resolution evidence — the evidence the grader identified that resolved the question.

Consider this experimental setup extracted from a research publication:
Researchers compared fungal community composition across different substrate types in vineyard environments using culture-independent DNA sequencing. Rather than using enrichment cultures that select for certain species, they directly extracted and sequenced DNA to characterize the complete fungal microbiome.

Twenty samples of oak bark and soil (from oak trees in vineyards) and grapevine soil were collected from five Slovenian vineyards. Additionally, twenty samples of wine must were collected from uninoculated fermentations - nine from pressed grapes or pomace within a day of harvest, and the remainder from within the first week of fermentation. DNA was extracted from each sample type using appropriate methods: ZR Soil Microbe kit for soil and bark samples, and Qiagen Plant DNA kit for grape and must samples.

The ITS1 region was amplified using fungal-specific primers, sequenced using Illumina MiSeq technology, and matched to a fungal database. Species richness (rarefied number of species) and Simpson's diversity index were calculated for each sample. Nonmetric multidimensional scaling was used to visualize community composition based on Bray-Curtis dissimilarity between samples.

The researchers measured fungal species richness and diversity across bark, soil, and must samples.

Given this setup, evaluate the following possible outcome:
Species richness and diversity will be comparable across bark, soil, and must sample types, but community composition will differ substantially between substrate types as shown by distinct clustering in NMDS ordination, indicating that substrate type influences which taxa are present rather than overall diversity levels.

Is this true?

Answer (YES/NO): NO